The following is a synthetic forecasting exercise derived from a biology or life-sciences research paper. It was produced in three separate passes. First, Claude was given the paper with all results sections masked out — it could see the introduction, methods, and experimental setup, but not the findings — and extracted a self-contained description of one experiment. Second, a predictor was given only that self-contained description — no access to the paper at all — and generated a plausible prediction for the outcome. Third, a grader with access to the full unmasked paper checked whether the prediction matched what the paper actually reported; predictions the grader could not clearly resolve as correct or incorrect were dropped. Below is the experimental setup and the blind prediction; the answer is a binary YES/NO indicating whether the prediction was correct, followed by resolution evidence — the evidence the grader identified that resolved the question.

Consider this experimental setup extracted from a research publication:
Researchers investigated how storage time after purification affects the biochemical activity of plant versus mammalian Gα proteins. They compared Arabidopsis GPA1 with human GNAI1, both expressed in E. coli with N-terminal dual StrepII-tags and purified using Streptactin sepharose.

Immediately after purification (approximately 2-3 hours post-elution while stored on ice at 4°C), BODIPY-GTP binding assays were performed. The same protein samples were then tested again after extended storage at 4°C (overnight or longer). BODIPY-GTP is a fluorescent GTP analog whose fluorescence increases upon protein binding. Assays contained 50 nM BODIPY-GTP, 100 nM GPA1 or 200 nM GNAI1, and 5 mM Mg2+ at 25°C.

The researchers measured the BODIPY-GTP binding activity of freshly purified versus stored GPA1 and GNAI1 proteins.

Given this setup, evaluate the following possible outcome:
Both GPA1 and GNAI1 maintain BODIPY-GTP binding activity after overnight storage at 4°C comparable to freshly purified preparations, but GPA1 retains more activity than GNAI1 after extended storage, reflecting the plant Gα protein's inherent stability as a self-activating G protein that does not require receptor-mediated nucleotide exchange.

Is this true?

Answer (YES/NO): NO